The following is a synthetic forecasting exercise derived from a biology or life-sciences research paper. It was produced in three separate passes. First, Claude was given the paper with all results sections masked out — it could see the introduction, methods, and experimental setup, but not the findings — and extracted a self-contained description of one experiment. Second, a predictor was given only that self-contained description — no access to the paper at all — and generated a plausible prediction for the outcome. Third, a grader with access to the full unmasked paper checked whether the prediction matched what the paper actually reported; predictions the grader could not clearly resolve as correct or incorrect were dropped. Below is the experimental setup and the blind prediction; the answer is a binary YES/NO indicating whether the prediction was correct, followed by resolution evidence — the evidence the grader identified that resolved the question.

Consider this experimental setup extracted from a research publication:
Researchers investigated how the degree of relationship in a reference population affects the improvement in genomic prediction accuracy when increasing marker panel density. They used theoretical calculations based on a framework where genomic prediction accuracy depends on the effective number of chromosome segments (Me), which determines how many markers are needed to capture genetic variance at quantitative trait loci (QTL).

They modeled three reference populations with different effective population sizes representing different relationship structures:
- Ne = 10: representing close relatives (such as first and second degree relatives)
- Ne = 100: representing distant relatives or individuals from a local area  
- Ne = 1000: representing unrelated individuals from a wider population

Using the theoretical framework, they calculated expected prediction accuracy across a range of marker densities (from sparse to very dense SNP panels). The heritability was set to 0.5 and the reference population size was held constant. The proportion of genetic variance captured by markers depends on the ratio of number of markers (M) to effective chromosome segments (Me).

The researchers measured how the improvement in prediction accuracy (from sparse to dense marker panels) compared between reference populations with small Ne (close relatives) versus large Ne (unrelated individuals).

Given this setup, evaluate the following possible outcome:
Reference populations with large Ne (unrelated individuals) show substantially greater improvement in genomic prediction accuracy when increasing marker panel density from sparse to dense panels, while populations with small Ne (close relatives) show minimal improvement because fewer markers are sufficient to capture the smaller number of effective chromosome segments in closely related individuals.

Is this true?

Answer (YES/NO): YES